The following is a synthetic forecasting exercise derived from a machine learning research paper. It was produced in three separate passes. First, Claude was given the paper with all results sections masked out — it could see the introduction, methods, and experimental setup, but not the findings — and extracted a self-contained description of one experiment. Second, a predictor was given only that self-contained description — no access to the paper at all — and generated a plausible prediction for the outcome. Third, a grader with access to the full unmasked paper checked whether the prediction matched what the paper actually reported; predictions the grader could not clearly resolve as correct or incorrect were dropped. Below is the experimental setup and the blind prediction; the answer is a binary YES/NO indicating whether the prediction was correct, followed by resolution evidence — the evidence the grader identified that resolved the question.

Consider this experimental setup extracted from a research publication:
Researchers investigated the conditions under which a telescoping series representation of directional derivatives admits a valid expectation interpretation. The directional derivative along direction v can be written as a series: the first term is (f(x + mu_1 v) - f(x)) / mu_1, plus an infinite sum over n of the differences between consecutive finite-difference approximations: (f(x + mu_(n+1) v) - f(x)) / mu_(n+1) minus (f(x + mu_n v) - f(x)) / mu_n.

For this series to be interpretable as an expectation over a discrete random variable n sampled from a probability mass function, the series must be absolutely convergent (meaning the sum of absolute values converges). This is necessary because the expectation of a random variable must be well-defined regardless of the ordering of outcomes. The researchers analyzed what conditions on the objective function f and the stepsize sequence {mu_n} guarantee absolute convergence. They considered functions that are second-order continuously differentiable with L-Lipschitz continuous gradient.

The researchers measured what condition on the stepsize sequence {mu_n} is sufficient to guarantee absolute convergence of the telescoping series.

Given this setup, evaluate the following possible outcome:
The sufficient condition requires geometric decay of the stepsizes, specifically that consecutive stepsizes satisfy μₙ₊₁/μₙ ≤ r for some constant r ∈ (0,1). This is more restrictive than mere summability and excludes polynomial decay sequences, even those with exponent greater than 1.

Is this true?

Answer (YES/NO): NO